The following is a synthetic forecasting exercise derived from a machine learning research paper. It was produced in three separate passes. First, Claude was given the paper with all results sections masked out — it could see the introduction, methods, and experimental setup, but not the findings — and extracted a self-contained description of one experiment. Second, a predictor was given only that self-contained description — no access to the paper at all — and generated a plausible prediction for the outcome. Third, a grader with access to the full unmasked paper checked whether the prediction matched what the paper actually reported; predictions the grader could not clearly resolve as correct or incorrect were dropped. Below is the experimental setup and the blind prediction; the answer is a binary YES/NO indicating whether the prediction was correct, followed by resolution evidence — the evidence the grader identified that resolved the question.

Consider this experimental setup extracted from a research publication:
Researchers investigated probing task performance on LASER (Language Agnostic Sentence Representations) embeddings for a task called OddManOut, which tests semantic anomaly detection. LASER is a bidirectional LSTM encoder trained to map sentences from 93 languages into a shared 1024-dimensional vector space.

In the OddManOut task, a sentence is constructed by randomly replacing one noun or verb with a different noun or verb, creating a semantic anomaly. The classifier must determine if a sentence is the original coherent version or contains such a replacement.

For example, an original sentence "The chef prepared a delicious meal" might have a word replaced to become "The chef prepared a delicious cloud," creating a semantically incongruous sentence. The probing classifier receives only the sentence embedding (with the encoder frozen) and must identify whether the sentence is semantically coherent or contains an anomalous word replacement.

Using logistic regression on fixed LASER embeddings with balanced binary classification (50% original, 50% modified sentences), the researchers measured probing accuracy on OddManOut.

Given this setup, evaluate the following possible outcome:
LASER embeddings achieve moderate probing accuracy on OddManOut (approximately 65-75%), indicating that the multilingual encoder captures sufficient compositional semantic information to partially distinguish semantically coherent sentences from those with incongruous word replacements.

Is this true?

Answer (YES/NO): NO